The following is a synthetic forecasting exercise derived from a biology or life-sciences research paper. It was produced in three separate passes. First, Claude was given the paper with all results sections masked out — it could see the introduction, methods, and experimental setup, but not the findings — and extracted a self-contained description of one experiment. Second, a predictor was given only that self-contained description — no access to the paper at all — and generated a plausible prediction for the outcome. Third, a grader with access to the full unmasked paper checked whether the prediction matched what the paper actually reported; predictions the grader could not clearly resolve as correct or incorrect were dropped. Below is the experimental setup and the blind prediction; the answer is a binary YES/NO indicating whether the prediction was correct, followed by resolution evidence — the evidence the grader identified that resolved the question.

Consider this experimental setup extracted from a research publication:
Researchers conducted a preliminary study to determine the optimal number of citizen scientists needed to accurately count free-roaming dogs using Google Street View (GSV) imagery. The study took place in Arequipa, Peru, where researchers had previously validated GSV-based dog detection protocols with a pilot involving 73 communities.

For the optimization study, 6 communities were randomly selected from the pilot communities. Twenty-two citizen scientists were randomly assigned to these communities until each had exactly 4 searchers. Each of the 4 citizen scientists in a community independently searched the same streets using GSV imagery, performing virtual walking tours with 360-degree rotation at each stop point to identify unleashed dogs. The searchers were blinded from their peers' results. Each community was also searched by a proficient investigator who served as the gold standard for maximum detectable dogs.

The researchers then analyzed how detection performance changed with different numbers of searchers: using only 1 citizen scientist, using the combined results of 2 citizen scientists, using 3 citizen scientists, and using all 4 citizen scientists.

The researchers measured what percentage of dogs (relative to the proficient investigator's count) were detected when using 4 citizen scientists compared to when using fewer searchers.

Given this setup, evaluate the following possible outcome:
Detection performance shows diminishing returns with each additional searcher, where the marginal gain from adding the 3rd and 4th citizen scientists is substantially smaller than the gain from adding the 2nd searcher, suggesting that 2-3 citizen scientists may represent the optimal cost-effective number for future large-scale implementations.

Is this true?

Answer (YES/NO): NO